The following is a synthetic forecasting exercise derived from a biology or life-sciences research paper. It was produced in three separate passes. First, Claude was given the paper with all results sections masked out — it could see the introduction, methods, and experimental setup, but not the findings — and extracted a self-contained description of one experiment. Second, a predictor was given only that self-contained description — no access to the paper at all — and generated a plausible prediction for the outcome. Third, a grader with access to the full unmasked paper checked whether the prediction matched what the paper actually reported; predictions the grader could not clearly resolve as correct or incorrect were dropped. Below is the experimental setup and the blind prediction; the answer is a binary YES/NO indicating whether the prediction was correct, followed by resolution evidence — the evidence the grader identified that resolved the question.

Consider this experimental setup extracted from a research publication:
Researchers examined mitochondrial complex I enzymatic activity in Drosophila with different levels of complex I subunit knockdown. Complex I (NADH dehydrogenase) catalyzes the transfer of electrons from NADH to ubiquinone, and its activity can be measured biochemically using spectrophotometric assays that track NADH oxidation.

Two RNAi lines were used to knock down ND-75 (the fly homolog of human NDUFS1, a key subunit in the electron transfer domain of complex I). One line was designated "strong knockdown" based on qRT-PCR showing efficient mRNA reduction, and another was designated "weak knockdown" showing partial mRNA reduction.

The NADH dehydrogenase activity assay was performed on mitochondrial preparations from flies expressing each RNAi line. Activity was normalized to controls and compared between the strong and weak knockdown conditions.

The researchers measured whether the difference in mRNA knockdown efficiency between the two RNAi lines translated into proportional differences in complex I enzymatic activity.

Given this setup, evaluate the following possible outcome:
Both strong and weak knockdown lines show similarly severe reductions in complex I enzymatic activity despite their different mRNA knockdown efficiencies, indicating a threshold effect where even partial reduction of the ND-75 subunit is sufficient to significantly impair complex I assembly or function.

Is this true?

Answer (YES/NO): NO